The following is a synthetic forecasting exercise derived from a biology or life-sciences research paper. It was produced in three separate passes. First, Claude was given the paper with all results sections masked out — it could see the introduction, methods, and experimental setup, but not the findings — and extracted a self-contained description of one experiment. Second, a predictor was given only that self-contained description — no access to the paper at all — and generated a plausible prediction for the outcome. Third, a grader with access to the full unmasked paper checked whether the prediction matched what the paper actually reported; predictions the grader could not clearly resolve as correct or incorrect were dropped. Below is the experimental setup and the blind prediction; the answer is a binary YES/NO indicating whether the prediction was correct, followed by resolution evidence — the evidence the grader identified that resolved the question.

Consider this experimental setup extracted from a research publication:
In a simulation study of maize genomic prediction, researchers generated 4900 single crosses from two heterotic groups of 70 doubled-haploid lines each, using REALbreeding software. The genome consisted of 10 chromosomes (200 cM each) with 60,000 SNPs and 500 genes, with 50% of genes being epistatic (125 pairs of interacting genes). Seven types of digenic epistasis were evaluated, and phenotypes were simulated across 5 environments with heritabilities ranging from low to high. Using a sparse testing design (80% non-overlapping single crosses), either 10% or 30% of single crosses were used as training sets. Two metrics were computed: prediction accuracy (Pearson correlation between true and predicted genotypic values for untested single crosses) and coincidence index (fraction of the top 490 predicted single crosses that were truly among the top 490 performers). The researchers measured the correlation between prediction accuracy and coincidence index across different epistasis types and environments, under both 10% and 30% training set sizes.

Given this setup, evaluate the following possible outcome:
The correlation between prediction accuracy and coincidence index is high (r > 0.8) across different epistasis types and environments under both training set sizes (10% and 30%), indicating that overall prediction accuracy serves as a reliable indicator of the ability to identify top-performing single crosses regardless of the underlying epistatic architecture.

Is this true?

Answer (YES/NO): NO